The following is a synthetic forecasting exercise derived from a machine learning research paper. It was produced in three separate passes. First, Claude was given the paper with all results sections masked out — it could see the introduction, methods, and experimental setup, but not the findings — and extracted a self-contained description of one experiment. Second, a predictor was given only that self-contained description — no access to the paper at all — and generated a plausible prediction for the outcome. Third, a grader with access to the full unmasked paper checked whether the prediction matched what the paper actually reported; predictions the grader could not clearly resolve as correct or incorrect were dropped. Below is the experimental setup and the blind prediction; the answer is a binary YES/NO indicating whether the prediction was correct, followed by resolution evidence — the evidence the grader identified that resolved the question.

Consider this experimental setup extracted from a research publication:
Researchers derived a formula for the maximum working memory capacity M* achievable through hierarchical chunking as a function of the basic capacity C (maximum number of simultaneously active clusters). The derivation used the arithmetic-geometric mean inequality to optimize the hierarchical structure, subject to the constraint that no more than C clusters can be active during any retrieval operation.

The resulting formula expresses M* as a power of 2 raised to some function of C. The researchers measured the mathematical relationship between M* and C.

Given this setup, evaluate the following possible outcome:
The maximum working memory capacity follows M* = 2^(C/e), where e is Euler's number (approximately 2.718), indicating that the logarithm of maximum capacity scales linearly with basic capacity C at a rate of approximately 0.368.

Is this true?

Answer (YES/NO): NO